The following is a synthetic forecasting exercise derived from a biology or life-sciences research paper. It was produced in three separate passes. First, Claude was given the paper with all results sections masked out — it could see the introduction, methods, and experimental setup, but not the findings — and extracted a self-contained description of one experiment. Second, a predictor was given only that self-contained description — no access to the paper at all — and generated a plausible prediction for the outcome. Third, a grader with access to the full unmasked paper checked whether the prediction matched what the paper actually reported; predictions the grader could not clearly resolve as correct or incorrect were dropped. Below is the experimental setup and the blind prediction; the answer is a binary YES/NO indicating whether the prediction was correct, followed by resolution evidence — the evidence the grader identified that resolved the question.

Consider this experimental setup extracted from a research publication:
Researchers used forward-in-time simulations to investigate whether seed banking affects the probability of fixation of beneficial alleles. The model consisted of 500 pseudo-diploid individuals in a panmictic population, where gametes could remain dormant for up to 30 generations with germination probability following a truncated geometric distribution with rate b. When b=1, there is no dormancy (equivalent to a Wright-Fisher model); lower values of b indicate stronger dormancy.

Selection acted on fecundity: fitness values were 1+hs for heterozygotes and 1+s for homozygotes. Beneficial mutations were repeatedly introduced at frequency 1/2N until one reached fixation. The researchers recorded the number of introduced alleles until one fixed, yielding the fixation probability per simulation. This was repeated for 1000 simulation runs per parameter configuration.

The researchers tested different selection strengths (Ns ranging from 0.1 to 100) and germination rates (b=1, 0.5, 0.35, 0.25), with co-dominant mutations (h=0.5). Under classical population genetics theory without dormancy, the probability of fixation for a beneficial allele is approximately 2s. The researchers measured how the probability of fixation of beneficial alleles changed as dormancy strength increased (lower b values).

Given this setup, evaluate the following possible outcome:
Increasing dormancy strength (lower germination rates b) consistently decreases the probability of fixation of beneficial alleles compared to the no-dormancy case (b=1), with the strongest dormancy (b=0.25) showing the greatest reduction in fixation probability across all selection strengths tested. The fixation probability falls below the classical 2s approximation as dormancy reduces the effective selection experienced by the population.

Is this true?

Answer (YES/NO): NO